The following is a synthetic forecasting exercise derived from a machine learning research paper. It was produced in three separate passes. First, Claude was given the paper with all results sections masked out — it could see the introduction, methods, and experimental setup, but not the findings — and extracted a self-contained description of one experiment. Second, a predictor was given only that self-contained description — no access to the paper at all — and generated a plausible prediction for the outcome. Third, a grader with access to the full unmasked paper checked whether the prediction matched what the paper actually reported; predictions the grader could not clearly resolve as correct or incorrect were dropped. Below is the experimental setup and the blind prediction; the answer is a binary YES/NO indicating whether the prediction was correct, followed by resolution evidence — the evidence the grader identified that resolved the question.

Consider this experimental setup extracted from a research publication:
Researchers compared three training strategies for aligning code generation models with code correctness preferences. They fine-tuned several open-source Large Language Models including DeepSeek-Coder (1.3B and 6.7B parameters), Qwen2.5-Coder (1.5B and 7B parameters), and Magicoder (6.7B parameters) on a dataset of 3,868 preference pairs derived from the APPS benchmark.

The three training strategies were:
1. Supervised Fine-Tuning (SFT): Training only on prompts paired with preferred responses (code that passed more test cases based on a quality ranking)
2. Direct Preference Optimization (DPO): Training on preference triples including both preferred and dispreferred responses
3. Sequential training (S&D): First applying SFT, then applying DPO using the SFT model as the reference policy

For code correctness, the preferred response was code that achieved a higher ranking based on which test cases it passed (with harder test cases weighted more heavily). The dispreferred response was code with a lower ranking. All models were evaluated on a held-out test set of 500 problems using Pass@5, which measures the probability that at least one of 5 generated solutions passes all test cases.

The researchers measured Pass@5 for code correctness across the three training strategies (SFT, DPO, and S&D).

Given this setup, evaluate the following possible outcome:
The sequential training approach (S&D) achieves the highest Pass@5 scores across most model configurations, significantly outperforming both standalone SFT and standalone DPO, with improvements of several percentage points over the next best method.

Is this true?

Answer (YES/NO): NO